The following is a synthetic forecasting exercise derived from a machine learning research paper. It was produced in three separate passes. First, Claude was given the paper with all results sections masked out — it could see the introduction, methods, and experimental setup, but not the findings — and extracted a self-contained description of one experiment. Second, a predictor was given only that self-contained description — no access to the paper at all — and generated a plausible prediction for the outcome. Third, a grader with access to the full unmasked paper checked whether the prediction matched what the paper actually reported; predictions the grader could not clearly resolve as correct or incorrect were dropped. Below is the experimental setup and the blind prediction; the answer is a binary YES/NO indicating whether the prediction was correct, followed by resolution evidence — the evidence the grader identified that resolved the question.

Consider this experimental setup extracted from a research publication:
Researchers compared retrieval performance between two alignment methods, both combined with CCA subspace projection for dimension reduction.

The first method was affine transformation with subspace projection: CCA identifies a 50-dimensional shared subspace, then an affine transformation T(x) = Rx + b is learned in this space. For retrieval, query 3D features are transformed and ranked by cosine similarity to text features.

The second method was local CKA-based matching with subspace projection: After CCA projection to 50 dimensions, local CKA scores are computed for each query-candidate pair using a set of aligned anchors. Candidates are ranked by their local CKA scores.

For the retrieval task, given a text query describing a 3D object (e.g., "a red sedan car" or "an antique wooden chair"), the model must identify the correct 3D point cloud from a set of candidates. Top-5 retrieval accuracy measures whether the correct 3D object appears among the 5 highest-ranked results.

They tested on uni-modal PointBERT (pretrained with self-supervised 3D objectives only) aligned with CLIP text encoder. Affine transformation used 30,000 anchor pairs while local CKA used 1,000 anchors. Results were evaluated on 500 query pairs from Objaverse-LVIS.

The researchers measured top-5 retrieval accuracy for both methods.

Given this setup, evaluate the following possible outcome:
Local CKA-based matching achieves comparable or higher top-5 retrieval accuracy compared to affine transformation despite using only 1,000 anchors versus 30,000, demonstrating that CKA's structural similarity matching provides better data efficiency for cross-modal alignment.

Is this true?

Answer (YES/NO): YES